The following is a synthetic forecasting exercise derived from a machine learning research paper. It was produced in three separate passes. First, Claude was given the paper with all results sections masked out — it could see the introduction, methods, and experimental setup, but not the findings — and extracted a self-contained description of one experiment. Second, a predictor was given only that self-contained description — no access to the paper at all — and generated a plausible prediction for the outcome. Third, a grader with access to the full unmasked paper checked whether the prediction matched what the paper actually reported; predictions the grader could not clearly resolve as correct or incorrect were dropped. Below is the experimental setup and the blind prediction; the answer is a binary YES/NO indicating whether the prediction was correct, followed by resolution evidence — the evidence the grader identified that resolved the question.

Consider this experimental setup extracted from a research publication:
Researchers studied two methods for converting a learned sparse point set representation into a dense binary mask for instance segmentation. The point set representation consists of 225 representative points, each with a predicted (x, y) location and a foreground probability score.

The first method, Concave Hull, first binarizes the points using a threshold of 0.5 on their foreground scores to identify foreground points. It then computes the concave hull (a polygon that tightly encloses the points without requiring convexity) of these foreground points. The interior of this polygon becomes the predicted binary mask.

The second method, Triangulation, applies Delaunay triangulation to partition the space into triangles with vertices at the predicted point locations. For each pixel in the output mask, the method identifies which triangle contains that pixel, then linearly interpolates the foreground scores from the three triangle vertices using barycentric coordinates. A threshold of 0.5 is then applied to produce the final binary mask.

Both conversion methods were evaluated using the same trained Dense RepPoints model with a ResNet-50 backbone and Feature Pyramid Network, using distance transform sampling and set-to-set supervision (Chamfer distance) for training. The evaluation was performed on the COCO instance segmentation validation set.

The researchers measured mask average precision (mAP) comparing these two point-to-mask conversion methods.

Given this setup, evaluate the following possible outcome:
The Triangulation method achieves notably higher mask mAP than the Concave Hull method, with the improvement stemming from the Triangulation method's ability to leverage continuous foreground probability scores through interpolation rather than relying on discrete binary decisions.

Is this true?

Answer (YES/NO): NO